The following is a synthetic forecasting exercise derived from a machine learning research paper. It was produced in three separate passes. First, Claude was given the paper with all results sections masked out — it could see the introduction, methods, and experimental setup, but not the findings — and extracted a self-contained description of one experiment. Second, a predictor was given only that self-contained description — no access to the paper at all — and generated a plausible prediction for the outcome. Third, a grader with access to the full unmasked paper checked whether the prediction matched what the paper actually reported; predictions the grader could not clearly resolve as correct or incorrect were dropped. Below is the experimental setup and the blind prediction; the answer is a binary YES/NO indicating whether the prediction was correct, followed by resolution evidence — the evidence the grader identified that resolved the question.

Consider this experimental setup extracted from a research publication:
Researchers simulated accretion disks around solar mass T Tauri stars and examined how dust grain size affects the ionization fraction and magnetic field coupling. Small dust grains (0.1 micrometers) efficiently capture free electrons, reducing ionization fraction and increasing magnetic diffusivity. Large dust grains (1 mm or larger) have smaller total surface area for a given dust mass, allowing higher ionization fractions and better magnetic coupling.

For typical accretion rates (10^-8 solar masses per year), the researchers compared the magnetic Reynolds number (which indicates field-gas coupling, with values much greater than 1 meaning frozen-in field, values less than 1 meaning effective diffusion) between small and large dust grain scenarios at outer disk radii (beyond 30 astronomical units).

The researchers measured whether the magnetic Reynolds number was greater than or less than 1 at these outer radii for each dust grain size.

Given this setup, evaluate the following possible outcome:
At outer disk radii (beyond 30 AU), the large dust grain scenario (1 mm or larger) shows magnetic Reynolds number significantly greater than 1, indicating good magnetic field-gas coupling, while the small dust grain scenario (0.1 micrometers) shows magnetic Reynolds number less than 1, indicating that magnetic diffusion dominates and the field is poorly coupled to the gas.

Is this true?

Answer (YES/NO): NO